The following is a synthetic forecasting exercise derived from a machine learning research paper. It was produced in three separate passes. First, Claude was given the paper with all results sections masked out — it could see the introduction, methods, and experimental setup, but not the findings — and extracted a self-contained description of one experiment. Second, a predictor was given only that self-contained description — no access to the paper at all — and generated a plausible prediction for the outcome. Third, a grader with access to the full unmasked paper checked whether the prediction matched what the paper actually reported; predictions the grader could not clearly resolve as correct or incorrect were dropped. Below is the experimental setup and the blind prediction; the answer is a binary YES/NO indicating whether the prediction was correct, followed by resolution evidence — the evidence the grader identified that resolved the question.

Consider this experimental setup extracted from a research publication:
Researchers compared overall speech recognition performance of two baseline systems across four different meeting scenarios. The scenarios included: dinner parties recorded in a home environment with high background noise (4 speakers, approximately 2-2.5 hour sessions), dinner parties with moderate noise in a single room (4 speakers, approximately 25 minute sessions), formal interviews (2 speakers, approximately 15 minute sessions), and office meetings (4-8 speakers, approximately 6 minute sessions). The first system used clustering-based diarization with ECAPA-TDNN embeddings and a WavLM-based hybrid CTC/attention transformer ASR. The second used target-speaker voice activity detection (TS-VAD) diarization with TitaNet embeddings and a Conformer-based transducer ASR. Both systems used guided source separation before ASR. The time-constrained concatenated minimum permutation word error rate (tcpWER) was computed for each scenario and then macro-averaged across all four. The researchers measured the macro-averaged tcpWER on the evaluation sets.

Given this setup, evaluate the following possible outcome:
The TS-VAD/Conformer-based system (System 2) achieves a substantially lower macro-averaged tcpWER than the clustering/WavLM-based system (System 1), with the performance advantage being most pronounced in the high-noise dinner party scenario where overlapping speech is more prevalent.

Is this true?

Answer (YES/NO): NO